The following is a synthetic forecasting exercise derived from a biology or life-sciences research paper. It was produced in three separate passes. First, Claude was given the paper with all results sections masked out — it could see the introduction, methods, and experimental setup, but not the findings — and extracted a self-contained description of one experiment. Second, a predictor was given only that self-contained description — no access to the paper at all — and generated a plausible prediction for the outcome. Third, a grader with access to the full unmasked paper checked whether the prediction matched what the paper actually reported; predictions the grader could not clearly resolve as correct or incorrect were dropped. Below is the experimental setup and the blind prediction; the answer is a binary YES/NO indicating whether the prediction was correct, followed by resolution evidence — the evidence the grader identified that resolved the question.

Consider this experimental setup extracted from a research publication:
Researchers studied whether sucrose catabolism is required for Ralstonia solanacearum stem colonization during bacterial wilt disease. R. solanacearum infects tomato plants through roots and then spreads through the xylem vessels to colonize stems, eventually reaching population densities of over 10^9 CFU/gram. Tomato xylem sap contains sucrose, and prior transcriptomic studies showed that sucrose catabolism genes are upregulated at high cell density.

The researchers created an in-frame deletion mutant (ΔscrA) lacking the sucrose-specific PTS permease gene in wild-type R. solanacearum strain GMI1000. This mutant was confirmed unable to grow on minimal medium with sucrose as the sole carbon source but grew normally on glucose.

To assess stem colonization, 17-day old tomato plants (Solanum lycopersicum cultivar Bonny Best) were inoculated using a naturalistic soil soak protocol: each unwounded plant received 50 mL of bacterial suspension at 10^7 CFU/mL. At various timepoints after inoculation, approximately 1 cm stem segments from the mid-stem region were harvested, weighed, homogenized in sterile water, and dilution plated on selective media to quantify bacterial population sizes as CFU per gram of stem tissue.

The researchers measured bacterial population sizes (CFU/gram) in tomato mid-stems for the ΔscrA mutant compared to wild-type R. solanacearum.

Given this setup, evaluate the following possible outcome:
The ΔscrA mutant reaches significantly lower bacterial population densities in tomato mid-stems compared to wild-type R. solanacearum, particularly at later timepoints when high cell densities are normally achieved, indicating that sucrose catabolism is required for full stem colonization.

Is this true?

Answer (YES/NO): YES